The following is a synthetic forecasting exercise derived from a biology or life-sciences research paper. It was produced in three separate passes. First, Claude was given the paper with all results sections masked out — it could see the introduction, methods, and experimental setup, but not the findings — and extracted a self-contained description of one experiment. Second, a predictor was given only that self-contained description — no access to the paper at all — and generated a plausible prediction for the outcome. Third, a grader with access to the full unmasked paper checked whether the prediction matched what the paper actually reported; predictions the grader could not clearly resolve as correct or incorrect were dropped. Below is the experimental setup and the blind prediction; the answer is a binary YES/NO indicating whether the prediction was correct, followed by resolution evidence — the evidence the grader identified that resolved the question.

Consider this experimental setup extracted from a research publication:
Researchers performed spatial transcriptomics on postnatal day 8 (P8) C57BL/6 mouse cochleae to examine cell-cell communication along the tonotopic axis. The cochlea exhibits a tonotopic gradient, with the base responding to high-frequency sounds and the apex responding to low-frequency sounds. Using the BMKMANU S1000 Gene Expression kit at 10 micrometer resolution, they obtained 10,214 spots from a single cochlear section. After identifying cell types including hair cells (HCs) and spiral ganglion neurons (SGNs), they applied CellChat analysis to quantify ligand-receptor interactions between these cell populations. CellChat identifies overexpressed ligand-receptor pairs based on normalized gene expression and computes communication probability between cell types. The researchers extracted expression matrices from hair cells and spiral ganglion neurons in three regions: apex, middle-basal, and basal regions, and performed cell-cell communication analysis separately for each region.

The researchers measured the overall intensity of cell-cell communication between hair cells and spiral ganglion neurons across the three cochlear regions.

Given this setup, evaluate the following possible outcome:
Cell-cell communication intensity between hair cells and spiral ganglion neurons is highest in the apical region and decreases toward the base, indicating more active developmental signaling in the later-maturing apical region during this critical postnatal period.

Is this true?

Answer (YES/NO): NO